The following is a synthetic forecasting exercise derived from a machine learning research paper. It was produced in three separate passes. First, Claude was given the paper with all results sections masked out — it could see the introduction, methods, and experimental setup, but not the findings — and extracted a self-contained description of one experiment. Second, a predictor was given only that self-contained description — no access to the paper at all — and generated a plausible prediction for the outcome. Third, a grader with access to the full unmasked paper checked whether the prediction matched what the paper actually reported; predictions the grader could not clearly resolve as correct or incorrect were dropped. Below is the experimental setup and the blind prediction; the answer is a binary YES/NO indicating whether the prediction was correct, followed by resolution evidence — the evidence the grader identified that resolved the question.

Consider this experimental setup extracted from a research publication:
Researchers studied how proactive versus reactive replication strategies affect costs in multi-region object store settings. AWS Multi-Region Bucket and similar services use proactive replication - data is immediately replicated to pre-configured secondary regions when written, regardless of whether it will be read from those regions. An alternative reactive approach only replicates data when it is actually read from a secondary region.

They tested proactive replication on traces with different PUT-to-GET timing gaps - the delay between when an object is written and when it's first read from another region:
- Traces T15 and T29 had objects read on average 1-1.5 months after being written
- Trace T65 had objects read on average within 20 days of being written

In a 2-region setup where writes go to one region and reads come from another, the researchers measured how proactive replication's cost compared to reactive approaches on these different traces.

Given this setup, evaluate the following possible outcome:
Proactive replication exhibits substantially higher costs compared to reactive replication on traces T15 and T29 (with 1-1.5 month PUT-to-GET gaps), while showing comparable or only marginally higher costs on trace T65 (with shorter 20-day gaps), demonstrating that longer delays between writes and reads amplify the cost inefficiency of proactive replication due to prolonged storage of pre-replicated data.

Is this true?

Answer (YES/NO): YES